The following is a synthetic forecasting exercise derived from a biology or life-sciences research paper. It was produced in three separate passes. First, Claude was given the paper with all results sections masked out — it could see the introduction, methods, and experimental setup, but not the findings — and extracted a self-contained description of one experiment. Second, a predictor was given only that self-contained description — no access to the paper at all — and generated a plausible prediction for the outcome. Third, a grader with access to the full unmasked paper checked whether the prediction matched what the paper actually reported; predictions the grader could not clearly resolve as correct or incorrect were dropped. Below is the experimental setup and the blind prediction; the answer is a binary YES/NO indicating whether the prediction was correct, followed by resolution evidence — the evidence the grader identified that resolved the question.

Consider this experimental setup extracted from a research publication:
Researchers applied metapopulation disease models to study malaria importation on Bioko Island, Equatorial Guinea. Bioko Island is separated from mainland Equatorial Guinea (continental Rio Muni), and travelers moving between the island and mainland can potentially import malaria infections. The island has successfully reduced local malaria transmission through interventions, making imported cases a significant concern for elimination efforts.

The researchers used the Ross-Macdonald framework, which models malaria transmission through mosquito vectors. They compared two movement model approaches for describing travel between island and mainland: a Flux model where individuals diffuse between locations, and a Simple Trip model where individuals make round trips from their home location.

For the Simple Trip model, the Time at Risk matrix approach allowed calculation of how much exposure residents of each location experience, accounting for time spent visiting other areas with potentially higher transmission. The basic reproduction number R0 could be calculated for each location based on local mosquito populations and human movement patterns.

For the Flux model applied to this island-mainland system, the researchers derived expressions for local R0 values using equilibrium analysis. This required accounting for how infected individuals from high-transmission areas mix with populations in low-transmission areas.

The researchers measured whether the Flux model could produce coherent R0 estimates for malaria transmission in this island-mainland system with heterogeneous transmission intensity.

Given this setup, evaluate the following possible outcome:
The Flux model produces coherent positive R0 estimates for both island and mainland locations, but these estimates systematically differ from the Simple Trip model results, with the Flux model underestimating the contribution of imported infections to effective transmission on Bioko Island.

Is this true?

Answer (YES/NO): NO